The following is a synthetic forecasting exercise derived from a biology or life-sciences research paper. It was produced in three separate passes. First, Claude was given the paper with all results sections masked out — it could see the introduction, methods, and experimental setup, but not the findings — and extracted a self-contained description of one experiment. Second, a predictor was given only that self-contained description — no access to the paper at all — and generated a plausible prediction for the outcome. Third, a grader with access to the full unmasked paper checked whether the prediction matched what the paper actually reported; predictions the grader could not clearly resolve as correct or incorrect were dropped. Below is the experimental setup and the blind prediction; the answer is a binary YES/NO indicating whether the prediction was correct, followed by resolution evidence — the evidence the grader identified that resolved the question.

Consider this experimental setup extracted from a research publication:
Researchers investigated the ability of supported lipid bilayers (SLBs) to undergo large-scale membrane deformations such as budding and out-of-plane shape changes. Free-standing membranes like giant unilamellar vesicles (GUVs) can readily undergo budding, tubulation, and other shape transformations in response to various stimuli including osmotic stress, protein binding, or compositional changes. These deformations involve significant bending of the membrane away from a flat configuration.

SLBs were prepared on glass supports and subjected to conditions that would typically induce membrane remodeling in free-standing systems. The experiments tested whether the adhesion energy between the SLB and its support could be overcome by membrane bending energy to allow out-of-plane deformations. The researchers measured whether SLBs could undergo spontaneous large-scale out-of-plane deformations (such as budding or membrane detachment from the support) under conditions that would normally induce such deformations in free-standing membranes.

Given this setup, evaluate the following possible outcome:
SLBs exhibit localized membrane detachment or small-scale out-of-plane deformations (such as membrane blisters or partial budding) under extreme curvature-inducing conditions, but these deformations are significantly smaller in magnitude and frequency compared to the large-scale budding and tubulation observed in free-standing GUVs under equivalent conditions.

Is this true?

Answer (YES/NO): NO